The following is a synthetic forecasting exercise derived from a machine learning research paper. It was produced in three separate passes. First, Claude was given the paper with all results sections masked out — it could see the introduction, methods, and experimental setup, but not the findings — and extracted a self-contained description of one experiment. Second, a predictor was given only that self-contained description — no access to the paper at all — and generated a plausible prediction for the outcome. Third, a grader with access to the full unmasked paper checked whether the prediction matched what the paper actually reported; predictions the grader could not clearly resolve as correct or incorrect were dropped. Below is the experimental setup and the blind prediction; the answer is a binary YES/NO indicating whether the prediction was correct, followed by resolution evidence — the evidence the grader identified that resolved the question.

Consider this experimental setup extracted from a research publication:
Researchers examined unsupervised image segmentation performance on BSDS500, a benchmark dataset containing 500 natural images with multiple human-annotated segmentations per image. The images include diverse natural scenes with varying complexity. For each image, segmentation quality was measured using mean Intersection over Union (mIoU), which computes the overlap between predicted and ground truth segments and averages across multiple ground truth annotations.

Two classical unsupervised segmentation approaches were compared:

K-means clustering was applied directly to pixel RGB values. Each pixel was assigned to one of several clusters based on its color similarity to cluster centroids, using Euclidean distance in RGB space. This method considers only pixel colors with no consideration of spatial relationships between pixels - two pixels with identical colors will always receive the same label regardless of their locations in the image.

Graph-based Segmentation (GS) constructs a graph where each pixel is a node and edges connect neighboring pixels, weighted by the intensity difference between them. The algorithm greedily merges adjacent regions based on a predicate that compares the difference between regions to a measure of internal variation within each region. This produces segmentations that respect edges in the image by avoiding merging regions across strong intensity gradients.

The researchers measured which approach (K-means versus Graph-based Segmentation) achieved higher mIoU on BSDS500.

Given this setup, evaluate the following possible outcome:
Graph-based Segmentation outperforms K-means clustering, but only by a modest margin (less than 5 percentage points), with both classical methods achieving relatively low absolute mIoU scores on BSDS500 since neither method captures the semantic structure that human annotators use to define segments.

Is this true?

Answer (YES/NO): NO